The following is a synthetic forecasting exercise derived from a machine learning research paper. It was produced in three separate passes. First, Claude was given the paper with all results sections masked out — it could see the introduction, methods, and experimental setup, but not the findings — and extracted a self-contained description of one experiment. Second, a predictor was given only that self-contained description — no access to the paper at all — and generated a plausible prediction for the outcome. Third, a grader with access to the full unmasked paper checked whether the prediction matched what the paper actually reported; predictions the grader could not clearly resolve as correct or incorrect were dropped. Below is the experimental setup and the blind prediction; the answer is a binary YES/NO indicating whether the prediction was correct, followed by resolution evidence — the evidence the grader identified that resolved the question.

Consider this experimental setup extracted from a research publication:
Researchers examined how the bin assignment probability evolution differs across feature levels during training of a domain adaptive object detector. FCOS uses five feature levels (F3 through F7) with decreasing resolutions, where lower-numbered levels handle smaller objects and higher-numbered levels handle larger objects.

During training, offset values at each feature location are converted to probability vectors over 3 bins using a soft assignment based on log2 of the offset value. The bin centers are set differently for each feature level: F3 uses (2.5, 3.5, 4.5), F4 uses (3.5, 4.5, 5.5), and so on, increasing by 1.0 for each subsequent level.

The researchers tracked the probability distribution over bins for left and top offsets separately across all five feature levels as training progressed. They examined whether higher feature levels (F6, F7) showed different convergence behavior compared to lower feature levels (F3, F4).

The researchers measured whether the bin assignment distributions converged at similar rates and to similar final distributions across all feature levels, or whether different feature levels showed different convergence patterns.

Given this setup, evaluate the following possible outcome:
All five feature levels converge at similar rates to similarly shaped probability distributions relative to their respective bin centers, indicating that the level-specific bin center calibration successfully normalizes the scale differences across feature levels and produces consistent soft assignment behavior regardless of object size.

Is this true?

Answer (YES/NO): NO